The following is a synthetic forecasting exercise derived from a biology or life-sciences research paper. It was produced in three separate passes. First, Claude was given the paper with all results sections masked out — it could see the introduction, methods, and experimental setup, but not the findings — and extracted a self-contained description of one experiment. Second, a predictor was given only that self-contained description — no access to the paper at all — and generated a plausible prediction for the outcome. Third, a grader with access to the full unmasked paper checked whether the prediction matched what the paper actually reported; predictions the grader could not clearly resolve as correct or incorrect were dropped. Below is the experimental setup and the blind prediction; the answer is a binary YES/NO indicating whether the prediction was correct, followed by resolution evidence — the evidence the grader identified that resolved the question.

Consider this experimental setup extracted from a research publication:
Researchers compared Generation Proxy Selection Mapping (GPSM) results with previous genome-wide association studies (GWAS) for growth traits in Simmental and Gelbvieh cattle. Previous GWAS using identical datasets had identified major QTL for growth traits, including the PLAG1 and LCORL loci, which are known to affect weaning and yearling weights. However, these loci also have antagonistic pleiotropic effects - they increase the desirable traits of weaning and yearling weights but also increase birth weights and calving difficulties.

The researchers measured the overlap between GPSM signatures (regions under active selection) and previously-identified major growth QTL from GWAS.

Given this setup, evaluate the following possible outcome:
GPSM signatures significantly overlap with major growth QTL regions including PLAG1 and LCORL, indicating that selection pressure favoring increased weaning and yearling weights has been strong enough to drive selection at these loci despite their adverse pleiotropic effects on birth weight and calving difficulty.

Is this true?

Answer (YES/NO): NO